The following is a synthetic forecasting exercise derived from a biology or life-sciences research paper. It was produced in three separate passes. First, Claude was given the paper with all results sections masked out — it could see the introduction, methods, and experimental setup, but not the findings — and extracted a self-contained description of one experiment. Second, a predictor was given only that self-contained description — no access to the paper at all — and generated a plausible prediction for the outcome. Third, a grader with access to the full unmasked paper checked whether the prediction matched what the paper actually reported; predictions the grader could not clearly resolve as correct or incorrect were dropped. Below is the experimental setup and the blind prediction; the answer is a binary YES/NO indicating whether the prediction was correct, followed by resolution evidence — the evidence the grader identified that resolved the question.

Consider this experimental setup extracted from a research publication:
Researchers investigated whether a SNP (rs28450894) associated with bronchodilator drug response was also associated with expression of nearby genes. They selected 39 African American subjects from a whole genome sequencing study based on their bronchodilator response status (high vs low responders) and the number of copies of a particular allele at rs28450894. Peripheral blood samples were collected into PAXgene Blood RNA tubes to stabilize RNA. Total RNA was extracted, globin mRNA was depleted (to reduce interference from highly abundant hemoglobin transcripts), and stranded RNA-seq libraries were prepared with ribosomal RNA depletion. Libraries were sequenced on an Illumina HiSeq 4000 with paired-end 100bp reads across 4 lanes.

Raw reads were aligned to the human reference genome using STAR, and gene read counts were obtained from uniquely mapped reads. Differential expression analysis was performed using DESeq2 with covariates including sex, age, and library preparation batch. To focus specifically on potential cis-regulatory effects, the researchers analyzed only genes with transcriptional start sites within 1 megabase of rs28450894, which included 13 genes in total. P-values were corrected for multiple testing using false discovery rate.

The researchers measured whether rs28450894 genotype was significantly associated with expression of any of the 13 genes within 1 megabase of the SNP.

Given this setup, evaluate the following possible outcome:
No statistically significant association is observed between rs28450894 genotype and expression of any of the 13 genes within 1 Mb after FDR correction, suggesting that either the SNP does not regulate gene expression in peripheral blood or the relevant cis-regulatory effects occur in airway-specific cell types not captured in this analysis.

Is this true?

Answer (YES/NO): NO